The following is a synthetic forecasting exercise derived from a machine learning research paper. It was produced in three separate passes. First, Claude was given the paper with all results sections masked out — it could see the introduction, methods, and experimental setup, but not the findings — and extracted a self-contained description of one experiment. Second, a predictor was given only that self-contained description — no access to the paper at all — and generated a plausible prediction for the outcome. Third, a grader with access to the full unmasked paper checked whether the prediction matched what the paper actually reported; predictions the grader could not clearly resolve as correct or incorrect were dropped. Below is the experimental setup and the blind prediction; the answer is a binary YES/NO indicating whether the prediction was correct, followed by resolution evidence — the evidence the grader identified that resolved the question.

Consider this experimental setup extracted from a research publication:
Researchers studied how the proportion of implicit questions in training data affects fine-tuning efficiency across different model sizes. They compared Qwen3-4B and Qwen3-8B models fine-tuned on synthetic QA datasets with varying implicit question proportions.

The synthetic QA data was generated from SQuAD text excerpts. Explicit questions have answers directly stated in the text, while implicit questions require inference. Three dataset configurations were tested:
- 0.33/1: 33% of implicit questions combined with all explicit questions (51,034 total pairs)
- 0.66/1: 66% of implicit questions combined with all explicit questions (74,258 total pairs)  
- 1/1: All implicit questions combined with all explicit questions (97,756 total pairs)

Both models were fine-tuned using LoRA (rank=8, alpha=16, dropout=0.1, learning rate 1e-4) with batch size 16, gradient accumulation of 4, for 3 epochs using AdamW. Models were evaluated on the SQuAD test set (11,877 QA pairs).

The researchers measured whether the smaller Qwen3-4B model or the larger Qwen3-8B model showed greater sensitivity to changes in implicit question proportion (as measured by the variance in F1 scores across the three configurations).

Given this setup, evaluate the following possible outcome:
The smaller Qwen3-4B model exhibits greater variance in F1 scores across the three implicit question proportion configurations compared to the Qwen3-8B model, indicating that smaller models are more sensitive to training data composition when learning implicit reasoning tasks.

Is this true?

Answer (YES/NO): YES